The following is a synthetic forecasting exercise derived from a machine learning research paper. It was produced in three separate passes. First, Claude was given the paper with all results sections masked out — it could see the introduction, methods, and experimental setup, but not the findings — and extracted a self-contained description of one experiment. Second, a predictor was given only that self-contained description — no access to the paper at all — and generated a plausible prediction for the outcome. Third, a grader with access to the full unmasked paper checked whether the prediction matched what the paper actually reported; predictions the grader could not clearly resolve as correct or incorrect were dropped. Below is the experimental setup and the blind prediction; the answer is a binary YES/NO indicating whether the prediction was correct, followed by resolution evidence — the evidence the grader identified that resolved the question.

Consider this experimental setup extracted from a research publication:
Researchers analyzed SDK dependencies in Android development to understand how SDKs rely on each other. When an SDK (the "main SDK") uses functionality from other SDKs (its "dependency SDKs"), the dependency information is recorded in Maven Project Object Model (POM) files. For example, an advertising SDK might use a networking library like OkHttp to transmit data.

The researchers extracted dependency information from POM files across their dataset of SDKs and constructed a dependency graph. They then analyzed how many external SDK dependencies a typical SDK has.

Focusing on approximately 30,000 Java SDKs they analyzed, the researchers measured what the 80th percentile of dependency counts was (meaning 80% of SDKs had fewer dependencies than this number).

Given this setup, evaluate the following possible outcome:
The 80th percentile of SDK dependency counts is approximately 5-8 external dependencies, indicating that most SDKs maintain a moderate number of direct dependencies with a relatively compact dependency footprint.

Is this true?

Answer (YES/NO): NO